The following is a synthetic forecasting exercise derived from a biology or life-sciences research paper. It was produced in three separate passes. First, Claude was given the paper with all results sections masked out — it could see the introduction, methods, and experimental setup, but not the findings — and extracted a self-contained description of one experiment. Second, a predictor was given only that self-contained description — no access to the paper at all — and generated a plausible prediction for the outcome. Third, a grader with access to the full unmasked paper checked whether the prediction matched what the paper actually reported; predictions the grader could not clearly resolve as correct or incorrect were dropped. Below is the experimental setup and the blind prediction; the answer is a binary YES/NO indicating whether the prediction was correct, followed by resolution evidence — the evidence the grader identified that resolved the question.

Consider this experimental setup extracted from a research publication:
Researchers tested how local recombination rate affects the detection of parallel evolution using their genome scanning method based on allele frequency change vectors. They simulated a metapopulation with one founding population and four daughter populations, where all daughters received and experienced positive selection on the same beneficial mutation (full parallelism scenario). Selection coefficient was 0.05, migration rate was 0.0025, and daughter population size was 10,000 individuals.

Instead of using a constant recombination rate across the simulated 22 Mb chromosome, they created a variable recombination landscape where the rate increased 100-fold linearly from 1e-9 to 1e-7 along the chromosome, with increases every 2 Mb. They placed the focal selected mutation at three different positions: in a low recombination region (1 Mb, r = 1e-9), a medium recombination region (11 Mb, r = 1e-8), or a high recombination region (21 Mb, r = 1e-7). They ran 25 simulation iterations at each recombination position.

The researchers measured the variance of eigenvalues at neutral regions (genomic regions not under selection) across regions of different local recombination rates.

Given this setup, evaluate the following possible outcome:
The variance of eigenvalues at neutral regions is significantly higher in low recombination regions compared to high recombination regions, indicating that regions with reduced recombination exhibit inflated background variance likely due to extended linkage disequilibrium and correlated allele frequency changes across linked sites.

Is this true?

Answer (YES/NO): NO